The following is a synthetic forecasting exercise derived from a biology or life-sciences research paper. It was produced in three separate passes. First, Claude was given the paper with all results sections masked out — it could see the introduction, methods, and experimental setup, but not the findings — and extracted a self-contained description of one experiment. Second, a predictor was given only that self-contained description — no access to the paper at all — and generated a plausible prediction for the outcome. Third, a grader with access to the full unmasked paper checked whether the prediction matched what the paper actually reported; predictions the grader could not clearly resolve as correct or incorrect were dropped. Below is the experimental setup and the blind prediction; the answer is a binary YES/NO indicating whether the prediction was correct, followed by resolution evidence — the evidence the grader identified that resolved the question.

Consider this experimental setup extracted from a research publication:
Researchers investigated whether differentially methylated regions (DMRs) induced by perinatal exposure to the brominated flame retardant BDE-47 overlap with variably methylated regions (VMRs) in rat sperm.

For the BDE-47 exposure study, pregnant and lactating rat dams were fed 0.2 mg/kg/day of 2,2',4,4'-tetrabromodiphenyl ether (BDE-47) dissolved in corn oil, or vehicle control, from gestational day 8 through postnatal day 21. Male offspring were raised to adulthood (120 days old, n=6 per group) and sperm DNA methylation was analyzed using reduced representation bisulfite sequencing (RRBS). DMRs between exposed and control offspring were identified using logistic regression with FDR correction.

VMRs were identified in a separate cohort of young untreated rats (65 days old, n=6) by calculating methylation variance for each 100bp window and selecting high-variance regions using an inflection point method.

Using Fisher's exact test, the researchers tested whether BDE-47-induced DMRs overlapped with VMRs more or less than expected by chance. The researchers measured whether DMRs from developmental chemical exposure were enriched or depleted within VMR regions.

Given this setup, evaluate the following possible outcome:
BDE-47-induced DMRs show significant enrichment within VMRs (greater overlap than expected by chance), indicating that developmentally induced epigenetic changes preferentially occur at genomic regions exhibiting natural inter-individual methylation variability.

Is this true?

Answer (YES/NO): YES